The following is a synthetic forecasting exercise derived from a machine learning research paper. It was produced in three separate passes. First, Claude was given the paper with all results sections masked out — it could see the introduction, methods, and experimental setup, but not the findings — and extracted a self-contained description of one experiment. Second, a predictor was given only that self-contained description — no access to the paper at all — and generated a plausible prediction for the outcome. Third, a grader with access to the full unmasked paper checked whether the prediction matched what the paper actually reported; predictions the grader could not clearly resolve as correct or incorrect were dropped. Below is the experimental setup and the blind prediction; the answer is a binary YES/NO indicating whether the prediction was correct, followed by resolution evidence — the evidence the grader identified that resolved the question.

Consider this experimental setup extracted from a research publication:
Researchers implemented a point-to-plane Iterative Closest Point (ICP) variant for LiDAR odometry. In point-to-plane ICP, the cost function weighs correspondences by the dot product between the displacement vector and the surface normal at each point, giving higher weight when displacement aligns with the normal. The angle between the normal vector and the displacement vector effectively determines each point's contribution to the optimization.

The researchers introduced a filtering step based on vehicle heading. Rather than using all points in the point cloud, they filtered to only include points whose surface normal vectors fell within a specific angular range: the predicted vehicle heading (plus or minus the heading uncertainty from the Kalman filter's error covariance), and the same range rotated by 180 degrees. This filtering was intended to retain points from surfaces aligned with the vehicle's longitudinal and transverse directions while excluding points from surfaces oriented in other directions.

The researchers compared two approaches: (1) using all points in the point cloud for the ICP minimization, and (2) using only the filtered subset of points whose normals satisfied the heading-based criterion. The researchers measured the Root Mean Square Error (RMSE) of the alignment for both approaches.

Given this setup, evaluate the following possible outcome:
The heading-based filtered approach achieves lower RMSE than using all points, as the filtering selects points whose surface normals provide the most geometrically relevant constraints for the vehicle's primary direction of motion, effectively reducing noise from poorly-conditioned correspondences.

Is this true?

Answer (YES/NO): YES